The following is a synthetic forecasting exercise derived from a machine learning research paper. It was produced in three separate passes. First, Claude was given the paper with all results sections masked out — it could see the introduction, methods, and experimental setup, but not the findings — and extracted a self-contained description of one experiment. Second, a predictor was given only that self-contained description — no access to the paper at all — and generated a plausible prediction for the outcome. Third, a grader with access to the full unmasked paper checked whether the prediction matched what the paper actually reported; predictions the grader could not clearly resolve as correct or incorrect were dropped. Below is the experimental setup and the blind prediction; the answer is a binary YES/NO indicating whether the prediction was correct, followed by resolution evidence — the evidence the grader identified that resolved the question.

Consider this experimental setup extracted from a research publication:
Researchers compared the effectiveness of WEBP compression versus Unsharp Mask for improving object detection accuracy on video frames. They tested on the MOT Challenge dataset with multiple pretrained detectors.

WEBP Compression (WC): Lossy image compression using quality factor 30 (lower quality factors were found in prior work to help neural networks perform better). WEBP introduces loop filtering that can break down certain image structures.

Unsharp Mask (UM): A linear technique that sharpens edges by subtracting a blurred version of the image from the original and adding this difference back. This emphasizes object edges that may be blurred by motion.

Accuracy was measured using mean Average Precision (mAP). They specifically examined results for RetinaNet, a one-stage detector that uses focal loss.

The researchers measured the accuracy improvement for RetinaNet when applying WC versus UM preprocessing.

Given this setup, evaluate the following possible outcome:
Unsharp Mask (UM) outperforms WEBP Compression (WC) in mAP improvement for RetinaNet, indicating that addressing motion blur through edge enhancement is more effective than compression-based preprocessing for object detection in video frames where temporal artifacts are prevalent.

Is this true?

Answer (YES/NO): YES